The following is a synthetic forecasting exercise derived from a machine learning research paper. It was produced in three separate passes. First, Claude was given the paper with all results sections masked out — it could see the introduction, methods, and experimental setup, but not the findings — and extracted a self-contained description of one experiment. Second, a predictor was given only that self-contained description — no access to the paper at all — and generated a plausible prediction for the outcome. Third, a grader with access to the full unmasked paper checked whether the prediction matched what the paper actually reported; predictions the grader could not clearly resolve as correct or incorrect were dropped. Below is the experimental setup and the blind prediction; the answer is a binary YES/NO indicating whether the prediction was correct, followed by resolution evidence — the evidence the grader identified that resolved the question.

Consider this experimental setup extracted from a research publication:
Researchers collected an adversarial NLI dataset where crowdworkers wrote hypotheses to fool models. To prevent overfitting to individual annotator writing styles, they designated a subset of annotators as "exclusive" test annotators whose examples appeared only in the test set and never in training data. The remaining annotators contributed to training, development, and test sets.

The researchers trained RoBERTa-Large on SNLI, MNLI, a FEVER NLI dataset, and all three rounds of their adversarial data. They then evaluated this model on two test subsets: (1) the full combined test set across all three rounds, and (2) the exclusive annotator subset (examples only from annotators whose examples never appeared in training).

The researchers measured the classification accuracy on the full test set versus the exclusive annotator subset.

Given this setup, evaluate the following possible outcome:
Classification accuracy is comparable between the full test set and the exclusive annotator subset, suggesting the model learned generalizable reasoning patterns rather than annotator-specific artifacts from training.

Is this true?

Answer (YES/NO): YES